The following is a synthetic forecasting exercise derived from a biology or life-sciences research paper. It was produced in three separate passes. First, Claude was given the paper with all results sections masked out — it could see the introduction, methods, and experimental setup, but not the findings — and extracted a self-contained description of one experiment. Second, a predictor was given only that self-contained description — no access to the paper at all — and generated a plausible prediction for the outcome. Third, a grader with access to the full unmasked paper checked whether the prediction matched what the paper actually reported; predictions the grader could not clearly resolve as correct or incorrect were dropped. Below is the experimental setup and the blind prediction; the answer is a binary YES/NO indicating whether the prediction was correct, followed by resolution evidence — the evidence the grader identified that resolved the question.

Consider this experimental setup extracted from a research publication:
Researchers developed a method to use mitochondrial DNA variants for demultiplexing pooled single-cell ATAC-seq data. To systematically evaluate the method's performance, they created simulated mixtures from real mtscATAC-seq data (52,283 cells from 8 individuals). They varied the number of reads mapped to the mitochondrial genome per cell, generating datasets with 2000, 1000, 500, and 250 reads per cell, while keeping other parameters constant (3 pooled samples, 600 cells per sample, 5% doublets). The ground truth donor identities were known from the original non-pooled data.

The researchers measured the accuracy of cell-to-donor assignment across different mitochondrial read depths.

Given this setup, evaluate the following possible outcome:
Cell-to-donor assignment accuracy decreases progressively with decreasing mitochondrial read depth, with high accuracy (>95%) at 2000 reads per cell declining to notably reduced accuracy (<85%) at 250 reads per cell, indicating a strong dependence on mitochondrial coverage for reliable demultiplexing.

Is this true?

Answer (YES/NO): NO